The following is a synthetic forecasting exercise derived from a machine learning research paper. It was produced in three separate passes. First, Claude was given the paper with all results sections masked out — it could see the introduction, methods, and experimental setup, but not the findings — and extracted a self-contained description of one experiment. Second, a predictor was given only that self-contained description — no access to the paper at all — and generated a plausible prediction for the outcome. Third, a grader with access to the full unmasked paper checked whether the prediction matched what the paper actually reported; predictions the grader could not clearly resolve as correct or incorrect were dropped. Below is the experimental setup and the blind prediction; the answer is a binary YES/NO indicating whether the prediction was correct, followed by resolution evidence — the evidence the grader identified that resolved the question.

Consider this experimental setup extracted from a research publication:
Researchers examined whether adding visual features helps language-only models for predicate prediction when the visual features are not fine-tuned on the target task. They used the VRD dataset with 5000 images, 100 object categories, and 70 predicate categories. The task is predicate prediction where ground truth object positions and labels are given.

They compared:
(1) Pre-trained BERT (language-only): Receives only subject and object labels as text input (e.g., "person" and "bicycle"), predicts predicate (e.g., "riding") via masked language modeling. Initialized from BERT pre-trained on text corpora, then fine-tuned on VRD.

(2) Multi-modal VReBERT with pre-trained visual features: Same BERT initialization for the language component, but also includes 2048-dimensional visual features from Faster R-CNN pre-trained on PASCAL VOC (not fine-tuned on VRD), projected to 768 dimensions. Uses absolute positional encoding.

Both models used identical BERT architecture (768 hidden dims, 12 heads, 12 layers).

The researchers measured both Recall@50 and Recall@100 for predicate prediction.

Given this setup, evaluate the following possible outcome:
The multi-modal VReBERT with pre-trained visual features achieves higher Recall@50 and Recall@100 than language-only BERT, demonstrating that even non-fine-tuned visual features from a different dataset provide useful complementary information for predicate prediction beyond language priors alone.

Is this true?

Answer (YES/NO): NO